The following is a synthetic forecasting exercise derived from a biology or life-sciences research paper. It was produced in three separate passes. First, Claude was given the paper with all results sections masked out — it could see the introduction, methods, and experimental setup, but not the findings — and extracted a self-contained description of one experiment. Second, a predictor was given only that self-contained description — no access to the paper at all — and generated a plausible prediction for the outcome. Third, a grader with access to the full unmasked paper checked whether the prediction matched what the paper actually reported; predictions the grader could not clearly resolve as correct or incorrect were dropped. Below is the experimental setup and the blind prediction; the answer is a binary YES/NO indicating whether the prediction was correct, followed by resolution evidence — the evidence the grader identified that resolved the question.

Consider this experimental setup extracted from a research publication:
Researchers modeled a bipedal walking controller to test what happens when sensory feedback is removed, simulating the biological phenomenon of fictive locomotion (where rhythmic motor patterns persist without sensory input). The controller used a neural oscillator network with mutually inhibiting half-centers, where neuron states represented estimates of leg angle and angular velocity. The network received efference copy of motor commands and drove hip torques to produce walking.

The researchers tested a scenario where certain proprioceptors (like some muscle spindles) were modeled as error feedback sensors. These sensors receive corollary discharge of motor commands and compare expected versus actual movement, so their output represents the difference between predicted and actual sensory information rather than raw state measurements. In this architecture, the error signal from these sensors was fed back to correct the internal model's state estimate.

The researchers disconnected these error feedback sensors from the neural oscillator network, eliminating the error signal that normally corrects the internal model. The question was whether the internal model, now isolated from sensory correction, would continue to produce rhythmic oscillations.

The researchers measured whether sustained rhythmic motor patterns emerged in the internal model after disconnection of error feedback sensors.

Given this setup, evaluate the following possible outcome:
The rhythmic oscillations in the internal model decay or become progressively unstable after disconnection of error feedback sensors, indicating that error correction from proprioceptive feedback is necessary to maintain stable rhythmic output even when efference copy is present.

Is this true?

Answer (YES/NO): NO